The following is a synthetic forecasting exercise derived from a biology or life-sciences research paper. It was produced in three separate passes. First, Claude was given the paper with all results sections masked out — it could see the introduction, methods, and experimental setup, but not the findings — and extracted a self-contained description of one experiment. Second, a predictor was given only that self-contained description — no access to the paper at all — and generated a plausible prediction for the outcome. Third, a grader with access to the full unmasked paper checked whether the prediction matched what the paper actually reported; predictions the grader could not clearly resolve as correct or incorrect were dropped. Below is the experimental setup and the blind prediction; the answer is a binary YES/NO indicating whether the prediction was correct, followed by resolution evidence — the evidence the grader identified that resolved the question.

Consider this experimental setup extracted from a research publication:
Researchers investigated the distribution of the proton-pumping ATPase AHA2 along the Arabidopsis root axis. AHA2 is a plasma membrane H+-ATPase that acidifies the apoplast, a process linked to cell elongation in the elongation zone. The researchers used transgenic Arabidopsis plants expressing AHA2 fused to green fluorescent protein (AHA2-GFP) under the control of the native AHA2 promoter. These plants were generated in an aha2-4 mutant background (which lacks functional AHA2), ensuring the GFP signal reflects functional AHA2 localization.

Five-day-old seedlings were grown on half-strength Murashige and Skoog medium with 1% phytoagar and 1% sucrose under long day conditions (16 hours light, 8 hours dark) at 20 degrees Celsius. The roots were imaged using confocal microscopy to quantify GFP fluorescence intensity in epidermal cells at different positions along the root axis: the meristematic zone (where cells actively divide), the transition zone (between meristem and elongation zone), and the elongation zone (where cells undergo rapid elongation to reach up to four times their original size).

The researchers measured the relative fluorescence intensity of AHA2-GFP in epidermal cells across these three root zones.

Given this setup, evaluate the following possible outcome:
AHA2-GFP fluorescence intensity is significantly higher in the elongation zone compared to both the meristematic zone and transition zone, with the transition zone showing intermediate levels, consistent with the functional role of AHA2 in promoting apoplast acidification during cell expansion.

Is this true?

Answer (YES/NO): YES